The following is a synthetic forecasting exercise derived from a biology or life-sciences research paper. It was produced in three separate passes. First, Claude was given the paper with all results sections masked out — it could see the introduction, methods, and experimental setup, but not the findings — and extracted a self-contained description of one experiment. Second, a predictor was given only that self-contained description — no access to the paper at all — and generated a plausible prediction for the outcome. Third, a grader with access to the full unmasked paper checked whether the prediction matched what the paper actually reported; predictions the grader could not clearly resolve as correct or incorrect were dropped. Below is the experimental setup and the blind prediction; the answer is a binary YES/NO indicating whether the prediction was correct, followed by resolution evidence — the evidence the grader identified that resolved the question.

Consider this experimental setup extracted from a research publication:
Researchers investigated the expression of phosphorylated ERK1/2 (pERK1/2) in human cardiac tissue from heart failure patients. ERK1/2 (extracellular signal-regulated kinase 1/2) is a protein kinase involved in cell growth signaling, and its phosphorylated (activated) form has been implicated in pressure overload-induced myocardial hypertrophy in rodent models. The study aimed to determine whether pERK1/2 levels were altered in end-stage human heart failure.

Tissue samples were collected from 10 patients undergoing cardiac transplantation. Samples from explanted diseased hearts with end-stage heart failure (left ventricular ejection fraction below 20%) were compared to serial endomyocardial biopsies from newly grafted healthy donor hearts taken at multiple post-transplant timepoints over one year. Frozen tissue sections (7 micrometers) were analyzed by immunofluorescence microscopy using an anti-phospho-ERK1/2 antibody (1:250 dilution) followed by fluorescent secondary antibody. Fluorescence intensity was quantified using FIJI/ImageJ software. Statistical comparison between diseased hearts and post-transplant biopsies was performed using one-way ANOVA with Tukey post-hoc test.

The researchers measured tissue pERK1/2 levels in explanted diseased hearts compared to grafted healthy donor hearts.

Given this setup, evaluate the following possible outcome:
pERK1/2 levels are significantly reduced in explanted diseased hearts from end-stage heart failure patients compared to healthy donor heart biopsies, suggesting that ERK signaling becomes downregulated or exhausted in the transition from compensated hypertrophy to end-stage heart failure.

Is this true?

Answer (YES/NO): NO